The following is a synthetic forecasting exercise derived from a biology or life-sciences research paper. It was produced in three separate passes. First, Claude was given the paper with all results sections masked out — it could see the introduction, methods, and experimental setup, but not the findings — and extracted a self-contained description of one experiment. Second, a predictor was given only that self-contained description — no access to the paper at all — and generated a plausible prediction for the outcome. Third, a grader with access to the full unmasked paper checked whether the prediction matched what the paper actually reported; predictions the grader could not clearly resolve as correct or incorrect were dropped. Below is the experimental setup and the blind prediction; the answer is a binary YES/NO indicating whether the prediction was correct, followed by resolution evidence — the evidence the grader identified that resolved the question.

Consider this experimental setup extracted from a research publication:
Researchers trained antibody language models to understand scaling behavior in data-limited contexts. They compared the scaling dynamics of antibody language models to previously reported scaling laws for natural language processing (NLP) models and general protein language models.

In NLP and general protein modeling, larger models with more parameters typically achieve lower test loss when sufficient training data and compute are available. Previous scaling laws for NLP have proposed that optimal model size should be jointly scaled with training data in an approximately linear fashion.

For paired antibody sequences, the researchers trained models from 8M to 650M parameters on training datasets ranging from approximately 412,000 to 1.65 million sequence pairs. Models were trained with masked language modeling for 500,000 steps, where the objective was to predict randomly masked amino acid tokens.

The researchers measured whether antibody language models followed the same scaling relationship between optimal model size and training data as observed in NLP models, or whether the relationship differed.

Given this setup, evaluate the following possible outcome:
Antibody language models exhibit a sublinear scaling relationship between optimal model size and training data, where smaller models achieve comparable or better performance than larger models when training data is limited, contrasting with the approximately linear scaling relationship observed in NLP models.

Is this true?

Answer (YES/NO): YES